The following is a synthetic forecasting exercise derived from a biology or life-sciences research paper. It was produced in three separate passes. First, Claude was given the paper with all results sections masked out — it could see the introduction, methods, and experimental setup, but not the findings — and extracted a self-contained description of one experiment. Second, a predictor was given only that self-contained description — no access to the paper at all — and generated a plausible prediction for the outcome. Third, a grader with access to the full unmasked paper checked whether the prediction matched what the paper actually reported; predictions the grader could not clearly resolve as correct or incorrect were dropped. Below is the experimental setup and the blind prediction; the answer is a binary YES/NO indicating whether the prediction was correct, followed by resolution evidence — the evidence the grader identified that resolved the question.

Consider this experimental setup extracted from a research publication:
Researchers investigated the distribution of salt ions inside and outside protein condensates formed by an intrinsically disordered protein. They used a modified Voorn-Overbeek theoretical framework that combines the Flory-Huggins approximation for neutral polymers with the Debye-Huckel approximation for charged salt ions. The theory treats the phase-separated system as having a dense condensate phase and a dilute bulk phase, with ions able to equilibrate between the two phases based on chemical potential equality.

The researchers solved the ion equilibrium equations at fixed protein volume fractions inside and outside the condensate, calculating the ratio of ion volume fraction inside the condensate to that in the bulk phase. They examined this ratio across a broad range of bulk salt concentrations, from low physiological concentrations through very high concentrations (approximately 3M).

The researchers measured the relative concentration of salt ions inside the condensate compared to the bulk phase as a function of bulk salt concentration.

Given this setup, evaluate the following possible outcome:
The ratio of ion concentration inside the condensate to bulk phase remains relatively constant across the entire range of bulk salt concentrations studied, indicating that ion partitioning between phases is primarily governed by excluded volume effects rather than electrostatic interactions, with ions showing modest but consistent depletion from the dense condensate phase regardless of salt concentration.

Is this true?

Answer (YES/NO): NO